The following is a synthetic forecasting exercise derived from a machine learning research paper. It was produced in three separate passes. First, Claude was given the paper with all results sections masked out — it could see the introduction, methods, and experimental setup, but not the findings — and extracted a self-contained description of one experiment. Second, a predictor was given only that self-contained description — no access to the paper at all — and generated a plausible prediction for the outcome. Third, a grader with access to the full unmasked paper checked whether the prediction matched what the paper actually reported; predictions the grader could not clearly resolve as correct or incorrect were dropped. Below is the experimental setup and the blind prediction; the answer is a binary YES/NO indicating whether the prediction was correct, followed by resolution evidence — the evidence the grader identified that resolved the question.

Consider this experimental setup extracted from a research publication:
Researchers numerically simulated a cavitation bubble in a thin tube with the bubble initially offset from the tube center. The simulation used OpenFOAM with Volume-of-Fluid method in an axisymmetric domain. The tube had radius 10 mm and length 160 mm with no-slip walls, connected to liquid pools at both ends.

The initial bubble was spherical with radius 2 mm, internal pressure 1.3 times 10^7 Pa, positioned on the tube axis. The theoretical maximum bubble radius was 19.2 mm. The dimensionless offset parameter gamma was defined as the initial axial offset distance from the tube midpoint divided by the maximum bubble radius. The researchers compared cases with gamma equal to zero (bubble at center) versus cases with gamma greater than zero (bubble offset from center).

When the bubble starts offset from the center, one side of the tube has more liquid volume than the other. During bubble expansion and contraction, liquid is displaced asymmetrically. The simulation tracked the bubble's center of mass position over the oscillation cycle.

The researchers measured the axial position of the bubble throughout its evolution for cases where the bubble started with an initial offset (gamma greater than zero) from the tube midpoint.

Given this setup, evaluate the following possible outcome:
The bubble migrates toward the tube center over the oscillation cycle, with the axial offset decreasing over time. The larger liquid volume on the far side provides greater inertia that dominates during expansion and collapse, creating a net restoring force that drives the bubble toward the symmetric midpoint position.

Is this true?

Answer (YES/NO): YES